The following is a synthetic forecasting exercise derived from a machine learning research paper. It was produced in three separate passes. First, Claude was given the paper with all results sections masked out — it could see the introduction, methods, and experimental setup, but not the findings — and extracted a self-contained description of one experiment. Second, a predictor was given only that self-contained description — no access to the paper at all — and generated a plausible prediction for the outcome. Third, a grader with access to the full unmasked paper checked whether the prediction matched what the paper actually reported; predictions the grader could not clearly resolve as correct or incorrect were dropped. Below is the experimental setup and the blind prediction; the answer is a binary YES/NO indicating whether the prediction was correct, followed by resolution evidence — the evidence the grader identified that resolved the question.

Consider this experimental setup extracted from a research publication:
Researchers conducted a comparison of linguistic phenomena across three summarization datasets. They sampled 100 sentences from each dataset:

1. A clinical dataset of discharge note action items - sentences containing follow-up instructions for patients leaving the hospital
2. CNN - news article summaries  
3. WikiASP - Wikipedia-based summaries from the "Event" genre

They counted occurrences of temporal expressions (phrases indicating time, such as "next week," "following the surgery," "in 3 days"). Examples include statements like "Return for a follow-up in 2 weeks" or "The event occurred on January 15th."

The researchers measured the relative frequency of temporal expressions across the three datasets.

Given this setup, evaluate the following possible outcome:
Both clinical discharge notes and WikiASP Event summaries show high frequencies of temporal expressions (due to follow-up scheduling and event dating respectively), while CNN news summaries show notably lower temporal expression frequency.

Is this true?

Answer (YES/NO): YES